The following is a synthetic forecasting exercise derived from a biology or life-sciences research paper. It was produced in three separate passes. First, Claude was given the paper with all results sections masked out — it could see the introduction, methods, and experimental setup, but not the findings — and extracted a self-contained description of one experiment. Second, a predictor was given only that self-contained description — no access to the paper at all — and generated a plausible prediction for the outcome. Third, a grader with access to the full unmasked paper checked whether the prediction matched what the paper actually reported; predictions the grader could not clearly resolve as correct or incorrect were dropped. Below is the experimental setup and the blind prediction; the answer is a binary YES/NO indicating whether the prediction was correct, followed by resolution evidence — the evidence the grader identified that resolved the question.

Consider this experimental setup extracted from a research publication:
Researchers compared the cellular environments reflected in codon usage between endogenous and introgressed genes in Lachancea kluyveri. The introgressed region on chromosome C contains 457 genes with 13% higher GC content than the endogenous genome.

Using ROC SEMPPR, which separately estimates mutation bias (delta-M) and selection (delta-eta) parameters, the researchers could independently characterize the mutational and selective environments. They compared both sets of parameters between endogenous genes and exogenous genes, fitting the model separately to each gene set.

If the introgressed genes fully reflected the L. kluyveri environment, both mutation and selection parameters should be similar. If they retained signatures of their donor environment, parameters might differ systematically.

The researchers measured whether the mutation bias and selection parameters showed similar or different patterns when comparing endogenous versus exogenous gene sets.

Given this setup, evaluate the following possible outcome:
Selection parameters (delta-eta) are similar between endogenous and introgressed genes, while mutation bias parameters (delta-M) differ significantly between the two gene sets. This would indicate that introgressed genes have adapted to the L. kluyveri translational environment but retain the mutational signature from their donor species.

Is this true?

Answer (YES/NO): NO